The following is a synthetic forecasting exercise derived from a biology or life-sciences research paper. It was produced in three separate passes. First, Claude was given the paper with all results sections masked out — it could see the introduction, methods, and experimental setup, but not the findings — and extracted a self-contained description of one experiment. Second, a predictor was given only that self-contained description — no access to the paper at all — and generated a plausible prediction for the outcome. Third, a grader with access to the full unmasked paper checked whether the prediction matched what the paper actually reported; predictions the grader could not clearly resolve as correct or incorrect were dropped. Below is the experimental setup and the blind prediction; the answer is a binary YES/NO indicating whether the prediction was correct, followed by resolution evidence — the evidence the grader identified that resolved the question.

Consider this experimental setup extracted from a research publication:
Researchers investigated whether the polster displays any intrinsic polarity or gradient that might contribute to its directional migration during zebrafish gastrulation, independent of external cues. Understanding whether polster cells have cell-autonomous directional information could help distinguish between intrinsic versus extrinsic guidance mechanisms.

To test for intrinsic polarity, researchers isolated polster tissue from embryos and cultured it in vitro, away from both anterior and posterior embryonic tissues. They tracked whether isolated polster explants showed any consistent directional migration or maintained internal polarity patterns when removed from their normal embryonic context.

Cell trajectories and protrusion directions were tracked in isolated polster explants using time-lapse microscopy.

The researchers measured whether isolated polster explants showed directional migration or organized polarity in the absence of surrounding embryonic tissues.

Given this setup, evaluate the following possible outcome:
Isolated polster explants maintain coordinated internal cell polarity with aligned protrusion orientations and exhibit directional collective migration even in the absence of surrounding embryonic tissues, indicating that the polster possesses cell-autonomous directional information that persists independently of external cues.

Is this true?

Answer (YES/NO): NO